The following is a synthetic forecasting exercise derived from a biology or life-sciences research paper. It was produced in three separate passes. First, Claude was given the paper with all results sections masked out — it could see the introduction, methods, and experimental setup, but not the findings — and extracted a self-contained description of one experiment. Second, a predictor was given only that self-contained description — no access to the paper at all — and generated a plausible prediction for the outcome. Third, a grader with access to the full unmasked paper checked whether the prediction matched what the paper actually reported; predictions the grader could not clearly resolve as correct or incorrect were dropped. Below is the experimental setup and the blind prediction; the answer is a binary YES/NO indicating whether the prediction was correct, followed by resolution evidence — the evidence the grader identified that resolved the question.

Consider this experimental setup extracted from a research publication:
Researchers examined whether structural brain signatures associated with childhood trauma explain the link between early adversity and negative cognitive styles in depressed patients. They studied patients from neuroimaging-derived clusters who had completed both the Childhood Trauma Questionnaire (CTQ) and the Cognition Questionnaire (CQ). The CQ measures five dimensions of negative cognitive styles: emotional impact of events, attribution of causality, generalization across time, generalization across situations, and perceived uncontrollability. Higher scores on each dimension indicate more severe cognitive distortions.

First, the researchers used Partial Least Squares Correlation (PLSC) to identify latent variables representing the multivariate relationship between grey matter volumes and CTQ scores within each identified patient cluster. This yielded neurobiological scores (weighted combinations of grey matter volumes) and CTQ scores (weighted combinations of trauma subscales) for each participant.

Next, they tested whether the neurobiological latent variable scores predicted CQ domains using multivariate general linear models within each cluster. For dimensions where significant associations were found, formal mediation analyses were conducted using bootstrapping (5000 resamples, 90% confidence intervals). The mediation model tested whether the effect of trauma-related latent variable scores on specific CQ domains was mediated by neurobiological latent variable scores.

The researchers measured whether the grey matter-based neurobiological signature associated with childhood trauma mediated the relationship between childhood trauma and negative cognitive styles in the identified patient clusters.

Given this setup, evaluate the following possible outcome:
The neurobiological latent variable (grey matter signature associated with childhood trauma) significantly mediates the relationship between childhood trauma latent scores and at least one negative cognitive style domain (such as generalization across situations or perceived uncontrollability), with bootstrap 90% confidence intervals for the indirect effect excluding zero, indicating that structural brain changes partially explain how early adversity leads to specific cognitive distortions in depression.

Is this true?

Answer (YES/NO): NO